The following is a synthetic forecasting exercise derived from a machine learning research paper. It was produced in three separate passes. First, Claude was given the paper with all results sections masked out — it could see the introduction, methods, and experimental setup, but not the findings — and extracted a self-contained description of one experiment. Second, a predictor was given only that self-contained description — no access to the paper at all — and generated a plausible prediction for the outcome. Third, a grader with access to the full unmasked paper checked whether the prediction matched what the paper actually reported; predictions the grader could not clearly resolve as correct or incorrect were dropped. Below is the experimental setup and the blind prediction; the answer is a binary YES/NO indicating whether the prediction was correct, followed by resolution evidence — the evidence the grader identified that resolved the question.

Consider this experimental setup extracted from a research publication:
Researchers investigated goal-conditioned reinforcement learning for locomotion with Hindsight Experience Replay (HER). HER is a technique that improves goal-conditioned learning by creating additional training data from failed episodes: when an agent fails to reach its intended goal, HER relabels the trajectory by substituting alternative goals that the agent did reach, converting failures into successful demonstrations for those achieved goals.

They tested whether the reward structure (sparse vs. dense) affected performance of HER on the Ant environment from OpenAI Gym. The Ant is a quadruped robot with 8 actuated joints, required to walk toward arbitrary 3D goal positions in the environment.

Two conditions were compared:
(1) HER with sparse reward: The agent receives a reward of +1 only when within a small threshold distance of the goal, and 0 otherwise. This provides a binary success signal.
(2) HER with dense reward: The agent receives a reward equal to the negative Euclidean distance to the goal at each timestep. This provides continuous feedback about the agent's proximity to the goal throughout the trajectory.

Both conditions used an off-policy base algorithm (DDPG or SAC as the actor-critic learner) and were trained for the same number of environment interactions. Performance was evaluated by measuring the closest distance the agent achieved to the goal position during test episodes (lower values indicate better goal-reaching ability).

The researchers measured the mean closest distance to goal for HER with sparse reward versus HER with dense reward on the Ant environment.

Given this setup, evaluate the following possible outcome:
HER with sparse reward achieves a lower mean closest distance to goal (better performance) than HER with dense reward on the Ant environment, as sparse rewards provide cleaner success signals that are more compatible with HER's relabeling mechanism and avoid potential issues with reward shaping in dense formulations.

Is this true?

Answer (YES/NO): NO